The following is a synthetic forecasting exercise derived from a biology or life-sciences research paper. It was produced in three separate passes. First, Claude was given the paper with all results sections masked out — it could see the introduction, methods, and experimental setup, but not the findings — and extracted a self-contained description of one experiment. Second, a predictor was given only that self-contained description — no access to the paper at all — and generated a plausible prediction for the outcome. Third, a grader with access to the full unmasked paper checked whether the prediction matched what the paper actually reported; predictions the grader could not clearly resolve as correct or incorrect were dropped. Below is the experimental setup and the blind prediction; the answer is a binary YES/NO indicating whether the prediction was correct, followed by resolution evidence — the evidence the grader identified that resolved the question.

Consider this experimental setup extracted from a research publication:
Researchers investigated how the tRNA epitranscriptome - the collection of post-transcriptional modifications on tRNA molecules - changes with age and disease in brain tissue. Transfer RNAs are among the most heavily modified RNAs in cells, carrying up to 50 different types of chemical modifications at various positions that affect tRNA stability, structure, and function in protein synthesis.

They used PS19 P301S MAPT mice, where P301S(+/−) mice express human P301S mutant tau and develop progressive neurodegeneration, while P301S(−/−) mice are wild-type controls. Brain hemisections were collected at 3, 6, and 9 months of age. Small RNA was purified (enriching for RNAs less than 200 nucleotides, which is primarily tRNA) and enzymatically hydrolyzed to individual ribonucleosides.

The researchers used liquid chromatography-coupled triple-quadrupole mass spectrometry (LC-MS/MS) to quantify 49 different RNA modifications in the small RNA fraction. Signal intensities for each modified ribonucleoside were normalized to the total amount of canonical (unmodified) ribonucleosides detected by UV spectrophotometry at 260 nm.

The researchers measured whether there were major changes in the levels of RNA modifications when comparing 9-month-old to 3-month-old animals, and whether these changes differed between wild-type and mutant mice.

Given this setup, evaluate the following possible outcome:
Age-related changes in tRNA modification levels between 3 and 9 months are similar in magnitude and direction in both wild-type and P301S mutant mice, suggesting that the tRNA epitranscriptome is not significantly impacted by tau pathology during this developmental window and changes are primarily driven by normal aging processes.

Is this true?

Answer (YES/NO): NO